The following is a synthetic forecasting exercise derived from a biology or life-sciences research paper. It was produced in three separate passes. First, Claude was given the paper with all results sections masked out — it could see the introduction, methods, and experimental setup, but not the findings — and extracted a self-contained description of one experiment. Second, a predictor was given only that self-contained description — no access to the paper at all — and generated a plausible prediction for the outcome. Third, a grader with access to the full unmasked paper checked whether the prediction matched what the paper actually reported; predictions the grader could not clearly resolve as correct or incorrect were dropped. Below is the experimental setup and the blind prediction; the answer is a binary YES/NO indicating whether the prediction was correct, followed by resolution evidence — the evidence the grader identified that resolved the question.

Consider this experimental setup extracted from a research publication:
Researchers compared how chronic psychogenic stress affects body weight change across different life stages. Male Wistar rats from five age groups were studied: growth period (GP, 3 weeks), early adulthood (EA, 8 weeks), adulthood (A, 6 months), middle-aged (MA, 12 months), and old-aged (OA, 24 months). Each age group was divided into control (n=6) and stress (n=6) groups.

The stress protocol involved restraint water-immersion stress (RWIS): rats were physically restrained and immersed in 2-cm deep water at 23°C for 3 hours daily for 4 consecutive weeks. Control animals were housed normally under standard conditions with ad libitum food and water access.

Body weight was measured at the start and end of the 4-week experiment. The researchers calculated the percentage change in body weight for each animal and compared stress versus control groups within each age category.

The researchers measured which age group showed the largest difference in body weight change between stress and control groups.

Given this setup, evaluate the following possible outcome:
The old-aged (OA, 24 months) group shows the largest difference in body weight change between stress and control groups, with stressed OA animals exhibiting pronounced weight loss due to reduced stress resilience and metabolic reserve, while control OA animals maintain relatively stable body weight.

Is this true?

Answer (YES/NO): NO